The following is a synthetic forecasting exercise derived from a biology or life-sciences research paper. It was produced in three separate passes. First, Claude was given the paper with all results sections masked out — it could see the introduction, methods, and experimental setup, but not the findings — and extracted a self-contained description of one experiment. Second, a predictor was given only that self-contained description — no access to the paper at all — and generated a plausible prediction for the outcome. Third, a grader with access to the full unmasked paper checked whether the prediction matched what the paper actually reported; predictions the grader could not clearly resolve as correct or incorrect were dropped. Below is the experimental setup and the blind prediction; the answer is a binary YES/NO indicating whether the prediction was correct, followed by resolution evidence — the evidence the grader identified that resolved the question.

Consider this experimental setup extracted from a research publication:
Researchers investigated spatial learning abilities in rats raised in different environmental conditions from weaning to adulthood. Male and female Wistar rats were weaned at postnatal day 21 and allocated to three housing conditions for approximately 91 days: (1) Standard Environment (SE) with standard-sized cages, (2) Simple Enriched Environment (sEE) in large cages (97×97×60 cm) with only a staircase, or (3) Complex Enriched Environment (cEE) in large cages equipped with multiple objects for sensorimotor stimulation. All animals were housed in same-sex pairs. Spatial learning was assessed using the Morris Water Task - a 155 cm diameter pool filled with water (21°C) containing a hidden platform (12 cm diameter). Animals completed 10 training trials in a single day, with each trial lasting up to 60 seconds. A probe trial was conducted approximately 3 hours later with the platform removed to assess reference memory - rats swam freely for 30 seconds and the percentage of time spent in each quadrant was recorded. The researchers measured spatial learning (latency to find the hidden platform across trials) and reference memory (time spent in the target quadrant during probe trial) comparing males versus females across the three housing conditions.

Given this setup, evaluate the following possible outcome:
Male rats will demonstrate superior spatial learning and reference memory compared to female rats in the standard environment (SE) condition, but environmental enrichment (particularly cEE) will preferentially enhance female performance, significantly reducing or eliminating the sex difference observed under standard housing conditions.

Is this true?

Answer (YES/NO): NO